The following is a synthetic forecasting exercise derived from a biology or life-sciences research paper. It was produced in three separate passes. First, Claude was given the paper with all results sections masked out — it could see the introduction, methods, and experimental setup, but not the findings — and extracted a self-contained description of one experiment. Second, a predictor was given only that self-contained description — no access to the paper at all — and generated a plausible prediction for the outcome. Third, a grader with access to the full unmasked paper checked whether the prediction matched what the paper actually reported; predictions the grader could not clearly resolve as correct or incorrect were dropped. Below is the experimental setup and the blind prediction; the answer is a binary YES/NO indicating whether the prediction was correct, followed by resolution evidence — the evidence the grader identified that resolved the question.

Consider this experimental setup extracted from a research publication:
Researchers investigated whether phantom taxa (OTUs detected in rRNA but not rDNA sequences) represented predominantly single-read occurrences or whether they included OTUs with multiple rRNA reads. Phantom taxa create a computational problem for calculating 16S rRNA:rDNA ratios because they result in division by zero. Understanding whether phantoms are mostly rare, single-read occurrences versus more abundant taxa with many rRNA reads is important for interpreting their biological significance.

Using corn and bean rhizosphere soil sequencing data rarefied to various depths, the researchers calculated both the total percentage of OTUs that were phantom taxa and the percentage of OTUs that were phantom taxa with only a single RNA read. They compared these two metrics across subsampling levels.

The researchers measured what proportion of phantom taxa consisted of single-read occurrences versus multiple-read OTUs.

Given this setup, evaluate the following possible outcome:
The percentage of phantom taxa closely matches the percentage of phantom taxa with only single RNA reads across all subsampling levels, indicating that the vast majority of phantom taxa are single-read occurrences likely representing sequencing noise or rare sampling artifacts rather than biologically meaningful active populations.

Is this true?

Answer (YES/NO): NO